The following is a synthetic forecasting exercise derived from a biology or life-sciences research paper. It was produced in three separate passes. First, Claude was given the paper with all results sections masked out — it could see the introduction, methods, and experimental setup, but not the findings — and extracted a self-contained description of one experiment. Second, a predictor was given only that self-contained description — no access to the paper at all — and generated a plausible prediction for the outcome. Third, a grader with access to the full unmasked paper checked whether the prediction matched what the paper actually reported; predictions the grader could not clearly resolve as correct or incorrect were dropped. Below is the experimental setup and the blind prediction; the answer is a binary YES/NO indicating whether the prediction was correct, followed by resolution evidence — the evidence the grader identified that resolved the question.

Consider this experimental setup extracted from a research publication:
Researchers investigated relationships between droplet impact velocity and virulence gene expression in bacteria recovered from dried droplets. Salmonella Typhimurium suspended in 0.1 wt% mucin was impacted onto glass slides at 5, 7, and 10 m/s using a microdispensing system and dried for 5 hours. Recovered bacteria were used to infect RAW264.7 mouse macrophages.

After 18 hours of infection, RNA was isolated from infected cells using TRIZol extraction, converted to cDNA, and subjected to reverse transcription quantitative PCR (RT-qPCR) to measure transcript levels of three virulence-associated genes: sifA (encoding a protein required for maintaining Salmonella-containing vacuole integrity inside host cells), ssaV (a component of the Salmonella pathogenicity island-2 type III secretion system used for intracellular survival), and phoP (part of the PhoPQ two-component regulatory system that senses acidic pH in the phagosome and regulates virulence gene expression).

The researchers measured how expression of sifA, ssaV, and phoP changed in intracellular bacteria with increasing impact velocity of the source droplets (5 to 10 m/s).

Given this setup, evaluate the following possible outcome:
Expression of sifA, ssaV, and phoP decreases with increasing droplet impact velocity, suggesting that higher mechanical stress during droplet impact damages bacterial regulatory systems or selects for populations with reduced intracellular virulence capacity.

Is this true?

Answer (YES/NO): NO